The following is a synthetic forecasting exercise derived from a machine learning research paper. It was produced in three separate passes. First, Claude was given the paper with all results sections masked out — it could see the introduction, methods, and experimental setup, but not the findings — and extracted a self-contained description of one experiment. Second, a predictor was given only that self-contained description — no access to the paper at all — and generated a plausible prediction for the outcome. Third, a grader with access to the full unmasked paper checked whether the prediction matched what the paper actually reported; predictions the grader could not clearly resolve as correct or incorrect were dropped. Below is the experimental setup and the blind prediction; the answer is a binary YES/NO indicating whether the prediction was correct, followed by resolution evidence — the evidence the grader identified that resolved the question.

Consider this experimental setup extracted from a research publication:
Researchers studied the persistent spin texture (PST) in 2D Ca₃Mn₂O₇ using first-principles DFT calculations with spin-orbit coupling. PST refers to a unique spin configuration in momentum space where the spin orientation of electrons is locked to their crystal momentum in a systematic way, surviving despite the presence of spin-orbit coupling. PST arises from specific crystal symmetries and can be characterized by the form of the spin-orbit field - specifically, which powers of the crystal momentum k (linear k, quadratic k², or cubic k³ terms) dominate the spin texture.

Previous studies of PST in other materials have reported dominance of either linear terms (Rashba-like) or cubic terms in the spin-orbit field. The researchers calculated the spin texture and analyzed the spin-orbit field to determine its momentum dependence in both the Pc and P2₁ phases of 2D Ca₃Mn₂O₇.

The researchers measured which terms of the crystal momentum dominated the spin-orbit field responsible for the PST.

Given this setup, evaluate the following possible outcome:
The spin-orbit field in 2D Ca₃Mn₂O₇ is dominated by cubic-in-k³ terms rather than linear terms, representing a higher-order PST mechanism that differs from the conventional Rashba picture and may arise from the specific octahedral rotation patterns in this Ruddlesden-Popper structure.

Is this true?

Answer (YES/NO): NO